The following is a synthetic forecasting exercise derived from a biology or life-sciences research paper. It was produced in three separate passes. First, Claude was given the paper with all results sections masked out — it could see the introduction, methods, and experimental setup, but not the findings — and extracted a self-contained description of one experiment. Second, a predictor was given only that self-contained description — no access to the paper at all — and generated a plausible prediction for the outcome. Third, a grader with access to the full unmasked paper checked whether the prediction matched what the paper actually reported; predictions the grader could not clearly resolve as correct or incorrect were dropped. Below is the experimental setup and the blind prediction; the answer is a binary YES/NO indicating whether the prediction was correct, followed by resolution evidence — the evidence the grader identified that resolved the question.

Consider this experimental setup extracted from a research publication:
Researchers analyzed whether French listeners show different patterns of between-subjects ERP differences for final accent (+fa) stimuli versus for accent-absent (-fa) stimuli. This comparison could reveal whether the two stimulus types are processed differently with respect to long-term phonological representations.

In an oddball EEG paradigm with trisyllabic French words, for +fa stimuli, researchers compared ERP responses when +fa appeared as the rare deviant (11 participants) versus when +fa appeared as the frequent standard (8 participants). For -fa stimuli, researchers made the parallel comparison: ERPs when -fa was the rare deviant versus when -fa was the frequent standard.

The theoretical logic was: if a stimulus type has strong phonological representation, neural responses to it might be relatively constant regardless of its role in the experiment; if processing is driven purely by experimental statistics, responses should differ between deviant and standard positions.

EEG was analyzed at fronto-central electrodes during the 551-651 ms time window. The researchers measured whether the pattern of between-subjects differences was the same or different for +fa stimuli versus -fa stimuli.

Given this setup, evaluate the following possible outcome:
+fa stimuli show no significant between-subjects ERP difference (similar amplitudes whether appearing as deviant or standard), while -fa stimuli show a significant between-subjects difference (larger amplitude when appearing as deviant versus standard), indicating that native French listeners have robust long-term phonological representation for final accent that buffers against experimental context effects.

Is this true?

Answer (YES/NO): NO